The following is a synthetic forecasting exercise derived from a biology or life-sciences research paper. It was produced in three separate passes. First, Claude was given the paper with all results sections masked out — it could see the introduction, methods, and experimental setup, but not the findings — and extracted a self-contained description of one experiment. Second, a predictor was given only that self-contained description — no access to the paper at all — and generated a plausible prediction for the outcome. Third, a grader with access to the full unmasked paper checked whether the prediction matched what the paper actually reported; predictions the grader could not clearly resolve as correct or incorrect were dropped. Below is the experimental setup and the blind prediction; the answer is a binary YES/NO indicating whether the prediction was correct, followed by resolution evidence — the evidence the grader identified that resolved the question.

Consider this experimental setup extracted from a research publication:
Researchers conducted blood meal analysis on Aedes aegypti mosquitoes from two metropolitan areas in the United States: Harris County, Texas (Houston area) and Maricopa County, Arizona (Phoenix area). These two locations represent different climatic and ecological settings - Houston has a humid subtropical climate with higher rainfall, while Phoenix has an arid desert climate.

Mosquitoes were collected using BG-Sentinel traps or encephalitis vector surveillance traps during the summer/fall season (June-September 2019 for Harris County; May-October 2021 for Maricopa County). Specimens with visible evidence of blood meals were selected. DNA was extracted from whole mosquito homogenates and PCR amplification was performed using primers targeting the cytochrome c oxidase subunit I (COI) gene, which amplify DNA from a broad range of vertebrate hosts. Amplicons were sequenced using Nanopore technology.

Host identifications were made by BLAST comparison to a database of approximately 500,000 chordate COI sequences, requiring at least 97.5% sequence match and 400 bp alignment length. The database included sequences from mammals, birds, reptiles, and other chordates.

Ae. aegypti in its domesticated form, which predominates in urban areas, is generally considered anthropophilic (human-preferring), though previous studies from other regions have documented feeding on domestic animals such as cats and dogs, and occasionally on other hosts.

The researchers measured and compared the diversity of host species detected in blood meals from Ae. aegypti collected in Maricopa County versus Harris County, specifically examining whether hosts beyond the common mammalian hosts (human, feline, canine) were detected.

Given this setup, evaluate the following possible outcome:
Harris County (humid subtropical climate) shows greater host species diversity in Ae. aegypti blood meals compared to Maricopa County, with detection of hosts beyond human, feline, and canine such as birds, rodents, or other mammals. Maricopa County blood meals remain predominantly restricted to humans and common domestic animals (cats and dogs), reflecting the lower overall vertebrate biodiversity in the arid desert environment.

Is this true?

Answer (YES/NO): NO